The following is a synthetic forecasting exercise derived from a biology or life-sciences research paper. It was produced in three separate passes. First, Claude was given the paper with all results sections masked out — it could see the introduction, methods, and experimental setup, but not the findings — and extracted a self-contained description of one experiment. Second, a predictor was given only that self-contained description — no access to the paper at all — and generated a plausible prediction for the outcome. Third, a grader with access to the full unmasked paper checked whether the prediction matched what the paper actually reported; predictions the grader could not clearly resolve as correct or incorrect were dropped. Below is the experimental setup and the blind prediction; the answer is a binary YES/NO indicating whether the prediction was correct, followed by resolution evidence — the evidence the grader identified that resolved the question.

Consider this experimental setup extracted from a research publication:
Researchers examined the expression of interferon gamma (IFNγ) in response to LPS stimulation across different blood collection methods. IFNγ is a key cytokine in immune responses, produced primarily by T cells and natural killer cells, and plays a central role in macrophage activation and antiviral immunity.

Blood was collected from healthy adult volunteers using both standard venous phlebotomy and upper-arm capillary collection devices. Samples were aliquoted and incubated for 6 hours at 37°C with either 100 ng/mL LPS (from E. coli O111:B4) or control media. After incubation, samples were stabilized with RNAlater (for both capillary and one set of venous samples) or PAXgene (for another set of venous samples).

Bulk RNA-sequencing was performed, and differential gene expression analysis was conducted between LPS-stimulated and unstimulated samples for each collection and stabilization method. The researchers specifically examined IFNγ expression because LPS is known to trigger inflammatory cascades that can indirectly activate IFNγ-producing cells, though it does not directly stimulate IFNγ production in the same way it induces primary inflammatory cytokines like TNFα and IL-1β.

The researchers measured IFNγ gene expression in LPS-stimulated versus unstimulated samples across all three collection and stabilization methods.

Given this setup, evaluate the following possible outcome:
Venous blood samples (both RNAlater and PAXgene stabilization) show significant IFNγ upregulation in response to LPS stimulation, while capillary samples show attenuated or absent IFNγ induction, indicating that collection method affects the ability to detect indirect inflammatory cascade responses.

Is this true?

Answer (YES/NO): YES